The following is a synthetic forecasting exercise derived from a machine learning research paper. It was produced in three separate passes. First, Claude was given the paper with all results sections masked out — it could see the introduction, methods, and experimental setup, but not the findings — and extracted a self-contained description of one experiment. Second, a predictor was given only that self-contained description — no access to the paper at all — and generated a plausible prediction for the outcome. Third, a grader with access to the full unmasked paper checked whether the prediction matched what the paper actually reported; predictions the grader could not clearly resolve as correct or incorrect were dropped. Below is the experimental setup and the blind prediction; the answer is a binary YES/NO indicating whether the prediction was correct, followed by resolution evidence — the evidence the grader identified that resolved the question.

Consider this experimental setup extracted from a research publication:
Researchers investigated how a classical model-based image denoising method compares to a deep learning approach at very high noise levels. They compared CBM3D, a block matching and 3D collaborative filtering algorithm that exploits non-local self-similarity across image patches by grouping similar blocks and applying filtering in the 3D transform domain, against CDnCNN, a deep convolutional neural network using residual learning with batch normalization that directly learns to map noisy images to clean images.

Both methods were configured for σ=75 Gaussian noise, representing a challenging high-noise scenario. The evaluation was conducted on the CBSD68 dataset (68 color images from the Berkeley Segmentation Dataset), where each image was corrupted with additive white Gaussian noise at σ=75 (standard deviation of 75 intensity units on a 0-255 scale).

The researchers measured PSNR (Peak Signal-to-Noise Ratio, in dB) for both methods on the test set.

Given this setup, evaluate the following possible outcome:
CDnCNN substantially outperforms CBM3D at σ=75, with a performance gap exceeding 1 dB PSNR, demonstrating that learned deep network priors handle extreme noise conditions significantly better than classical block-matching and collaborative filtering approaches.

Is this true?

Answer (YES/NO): NO